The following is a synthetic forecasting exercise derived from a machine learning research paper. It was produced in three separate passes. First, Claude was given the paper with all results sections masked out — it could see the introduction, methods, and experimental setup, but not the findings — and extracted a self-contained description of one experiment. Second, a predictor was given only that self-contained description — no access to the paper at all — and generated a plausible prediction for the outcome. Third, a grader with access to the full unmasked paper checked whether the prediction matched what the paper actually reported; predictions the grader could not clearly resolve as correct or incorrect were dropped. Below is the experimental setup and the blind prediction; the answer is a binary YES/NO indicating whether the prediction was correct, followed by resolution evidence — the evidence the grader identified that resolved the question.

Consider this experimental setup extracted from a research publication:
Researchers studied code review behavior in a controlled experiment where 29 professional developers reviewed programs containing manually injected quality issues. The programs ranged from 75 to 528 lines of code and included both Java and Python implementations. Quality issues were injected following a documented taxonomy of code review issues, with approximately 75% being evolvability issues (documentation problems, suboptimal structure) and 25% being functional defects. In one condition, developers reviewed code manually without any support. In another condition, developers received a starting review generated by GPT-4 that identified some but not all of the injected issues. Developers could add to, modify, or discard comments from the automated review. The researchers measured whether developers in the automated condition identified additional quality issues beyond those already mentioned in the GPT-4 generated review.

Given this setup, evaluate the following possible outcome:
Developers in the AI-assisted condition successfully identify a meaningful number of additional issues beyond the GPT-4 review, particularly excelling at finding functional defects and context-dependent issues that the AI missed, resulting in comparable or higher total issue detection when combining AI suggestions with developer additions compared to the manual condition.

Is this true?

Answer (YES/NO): NO